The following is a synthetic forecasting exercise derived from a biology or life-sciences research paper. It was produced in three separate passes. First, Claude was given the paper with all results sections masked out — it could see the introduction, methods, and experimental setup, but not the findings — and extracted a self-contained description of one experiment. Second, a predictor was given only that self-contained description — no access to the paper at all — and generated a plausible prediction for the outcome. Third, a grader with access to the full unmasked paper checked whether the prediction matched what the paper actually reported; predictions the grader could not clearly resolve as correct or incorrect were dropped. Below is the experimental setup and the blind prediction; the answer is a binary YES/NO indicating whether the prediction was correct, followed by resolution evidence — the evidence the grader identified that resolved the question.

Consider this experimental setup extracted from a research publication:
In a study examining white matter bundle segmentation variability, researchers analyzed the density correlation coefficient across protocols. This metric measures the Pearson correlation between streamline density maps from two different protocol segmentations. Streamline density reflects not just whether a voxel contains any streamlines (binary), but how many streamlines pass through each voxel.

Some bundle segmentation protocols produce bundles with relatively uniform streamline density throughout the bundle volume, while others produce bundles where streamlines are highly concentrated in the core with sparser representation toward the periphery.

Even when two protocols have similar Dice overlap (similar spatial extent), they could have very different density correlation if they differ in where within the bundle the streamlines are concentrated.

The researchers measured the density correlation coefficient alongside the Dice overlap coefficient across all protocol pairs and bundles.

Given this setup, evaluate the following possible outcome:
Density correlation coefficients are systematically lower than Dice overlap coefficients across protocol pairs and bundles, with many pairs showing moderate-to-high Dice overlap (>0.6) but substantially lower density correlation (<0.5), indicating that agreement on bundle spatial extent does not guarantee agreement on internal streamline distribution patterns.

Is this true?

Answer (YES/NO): NO